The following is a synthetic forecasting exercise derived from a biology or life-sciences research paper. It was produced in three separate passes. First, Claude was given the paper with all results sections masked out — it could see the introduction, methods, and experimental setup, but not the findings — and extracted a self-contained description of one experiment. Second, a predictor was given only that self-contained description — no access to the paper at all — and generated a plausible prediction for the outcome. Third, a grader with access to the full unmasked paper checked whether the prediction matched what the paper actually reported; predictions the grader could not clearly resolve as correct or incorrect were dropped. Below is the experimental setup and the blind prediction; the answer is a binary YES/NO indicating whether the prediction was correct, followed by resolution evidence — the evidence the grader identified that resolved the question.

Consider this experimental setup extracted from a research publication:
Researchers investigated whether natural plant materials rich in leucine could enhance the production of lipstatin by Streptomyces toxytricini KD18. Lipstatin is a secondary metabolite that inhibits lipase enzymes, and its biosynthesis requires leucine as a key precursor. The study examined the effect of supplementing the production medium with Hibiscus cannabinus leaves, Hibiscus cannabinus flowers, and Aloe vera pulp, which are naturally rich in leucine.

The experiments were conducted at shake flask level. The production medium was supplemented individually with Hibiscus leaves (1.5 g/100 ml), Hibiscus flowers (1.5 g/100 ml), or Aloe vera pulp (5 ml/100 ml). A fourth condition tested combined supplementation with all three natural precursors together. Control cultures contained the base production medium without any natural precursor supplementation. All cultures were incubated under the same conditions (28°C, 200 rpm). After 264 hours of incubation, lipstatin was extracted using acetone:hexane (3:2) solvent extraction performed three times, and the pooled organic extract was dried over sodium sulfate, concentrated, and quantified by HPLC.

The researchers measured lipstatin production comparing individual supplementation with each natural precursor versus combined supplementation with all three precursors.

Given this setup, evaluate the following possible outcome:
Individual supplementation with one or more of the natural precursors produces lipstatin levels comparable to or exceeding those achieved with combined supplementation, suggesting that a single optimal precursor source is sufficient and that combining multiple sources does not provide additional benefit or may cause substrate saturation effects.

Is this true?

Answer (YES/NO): NO